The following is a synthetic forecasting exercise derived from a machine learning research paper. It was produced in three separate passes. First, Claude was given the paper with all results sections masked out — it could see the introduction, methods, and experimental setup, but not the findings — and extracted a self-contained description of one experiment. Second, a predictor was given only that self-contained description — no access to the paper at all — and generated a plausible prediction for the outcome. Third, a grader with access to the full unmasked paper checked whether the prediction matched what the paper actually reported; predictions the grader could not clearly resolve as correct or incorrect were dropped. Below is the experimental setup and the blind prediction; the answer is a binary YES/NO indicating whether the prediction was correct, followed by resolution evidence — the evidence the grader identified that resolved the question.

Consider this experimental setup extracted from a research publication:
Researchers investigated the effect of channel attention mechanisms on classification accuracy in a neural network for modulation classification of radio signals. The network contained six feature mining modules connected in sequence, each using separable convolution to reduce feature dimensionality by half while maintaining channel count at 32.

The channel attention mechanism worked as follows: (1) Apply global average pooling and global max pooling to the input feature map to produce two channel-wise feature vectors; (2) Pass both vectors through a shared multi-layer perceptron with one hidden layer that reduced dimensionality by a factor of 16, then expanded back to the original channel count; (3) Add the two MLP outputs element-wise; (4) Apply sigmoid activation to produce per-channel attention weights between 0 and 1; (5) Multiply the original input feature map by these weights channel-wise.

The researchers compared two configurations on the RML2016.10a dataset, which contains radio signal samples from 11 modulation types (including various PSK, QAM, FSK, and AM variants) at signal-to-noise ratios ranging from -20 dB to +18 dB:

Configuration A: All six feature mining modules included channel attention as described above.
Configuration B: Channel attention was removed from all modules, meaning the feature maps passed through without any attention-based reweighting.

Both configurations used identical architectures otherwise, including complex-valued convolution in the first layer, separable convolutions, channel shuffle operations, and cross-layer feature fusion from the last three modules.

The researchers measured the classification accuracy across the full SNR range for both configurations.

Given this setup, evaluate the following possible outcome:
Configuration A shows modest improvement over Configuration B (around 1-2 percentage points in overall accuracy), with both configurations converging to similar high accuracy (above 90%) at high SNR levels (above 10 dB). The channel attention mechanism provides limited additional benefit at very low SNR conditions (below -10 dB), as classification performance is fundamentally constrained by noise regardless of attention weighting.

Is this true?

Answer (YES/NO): NO